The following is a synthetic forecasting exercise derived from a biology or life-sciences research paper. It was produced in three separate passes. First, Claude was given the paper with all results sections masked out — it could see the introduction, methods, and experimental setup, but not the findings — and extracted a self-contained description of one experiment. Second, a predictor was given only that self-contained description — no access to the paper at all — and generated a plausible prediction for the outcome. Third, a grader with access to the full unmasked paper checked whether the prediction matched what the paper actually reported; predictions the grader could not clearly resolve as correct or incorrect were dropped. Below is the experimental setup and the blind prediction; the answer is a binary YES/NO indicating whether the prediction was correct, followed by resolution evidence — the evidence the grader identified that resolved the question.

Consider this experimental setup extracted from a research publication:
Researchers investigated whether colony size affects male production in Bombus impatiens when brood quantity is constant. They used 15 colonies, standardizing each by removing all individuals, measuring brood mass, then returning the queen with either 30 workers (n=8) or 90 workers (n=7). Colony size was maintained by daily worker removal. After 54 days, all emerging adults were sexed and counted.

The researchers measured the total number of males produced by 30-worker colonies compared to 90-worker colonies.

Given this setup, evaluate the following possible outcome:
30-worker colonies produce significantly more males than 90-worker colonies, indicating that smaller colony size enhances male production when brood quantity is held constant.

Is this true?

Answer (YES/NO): NO